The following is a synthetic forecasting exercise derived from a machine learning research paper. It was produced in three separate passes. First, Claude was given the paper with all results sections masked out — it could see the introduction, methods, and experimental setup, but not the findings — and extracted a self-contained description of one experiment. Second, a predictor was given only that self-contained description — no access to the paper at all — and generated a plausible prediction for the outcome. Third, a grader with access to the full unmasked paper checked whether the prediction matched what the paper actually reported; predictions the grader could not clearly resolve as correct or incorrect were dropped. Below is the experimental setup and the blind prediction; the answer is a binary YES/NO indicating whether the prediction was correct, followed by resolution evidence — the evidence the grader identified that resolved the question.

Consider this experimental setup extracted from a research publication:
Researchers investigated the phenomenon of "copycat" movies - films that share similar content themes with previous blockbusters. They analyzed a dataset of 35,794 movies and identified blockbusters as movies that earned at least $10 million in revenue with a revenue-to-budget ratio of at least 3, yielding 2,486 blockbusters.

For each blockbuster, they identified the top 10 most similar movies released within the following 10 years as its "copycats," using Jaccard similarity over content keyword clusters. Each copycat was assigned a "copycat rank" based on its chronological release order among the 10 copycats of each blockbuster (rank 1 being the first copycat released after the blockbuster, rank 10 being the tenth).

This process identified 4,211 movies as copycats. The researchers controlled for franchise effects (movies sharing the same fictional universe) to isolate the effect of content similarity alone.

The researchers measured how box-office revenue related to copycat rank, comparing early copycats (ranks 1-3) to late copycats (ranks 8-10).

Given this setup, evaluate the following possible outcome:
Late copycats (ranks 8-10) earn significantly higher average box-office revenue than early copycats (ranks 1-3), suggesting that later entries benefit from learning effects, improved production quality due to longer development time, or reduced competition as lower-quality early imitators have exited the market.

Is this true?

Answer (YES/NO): NO